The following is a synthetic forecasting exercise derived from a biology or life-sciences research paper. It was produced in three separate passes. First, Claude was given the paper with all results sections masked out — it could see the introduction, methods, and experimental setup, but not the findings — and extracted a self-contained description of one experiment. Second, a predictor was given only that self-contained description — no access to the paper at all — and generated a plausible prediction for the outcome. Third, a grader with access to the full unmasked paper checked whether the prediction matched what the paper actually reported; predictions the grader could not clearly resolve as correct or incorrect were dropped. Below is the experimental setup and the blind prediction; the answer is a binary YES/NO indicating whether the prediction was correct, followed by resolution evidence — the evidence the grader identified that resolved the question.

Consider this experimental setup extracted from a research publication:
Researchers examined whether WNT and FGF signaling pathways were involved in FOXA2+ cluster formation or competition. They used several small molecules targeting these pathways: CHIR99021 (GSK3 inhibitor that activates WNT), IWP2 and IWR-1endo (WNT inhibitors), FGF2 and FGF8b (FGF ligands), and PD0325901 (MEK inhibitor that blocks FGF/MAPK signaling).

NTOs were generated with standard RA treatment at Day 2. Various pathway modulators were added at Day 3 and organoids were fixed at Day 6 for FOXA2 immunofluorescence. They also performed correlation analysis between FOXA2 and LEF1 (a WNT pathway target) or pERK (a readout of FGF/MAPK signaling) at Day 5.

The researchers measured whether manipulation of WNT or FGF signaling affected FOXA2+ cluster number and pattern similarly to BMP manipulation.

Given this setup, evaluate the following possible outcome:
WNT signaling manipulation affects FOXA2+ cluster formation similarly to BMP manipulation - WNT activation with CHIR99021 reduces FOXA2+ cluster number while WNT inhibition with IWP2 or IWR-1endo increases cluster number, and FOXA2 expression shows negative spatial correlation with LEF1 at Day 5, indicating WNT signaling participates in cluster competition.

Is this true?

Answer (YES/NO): NO